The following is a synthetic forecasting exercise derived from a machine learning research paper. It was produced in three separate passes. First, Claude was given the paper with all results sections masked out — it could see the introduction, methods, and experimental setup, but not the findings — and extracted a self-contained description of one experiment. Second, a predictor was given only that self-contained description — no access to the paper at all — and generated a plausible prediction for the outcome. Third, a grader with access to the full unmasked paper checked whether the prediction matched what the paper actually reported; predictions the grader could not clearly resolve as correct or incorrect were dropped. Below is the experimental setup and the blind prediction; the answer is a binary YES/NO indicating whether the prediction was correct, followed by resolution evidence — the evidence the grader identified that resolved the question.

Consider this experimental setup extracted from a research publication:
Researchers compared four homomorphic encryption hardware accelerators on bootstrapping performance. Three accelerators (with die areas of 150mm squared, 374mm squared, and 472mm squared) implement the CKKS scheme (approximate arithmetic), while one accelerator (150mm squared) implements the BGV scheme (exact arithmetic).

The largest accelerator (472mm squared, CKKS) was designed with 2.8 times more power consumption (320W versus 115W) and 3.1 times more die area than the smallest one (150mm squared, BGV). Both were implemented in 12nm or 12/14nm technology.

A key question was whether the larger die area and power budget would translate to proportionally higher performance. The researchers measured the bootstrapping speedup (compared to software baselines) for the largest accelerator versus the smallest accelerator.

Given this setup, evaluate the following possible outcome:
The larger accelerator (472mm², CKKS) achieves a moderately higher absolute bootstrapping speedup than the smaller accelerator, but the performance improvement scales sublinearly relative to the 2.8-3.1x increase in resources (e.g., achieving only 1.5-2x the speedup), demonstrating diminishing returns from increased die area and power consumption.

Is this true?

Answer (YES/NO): NO